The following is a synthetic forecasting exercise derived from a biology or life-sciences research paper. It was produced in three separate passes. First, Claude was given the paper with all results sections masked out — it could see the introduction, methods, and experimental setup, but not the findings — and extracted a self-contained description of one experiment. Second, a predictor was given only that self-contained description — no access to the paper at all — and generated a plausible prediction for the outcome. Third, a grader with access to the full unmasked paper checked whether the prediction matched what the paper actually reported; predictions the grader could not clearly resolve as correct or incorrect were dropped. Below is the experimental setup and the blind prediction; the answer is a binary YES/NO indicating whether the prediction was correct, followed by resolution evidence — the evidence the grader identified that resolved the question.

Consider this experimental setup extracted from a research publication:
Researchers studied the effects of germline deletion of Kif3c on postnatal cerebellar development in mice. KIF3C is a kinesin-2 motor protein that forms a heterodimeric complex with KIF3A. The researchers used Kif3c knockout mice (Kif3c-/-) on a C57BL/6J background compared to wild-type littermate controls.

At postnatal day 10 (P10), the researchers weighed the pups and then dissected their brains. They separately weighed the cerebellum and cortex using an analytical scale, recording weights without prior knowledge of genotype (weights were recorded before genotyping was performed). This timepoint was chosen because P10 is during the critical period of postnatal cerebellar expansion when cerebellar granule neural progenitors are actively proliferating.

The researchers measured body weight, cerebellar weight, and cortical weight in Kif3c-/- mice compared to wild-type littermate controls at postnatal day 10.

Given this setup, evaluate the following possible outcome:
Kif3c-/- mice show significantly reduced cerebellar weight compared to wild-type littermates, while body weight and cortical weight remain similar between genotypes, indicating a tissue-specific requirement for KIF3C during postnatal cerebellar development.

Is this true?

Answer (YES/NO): NO